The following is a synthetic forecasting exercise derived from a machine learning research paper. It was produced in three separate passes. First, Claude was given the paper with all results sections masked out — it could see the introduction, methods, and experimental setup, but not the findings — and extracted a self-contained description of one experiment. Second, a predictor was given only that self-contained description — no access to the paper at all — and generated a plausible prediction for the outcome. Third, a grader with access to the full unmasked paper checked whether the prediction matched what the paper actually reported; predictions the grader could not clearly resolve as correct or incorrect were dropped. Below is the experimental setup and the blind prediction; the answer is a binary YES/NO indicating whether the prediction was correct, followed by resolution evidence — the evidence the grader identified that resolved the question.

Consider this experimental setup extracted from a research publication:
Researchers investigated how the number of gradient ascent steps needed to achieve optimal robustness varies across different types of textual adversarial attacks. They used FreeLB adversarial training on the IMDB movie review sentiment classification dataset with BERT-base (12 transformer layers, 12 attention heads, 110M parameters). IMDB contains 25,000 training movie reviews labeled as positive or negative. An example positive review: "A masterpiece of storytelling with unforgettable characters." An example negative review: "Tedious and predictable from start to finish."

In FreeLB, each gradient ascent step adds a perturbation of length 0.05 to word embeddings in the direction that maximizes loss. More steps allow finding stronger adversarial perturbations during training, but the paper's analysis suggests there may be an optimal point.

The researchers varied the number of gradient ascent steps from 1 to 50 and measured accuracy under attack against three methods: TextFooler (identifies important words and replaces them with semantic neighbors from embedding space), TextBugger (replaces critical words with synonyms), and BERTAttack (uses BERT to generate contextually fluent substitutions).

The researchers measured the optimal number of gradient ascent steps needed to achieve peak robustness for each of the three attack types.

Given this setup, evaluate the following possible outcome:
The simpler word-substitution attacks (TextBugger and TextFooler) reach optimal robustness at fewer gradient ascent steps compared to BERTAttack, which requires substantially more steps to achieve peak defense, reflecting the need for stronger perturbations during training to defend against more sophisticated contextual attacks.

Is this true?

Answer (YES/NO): YES